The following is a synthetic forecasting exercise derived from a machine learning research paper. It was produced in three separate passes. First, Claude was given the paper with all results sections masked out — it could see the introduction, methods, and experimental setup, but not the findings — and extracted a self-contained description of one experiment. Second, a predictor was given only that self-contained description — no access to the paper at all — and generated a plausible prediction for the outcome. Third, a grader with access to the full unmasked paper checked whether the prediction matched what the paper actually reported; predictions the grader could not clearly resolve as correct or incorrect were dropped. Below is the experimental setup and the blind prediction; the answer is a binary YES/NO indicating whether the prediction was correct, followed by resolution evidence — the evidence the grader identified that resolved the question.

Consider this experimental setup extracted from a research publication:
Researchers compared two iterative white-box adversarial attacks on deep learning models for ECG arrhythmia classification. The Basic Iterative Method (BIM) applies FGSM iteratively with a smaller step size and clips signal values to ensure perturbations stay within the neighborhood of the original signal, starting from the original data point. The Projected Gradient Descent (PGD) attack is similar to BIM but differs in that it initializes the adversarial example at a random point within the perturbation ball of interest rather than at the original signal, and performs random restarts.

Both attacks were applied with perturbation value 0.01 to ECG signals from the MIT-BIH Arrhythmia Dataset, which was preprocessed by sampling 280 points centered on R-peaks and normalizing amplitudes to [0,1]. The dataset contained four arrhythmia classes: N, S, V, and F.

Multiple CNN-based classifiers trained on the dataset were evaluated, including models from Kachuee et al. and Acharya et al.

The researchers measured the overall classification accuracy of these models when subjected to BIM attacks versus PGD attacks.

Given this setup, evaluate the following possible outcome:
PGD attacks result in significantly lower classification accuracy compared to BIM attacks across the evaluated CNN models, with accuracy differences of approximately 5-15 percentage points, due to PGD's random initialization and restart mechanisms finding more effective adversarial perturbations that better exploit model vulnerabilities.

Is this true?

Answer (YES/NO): NO